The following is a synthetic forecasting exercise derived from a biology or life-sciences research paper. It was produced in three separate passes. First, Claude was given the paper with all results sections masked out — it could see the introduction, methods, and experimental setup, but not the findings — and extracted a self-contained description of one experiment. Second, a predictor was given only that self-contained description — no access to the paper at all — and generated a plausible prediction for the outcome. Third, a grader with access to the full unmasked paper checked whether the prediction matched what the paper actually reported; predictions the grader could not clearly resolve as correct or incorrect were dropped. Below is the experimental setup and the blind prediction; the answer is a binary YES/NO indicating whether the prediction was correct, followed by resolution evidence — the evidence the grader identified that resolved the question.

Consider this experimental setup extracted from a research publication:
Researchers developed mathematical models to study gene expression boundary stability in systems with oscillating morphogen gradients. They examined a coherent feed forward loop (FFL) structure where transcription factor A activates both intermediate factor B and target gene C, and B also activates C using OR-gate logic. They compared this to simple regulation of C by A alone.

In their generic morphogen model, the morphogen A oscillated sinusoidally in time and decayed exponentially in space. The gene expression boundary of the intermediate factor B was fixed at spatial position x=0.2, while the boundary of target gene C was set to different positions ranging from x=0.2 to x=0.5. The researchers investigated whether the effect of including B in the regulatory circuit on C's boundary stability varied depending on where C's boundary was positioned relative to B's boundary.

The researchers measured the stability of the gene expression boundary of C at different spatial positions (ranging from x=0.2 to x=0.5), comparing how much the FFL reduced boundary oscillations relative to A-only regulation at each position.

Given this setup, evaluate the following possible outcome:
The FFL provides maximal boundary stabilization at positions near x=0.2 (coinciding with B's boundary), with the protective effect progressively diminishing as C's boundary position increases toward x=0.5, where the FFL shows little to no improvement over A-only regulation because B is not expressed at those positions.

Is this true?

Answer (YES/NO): NO